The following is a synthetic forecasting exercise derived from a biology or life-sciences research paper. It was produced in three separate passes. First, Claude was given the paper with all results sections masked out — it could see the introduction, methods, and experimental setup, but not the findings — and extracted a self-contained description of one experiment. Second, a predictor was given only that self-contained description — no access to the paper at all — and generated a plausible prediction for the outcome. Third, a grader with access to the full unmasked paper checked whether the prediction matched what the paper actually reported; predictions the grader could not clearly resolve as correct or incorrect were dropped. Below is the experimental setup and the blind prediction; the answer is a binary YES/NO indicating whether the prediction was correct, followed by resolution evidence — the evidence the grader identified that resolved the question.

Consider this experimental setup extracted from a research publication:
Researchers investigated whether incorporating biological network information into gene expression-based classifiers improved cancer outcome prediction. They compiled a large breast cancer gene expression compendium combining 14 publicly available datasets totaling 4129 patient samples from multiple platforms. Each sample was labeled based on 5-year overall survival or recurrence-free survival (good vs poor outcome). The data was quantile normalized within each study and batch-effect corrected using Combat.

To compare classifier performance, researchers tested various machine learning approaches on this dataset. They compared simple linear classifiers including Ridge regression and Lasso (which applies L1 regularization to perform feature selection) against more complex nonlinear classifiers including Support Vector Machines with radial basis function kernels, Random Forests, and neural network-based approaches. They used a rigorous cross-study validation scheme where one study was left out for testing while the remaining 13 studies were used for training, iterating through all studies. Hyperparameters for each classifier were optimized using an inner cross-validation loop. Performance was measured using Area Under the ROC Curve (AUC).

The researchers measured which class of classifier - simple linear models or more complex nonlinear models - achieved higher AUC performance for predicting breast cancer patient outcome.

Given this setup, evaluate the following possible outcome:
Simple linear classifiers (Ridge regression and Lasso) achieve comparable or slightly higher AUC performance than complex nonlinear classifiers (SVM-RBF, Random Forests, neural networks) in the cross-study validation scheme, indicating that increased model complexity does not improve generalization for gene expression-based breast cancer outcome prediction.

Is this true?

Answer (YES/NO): YES